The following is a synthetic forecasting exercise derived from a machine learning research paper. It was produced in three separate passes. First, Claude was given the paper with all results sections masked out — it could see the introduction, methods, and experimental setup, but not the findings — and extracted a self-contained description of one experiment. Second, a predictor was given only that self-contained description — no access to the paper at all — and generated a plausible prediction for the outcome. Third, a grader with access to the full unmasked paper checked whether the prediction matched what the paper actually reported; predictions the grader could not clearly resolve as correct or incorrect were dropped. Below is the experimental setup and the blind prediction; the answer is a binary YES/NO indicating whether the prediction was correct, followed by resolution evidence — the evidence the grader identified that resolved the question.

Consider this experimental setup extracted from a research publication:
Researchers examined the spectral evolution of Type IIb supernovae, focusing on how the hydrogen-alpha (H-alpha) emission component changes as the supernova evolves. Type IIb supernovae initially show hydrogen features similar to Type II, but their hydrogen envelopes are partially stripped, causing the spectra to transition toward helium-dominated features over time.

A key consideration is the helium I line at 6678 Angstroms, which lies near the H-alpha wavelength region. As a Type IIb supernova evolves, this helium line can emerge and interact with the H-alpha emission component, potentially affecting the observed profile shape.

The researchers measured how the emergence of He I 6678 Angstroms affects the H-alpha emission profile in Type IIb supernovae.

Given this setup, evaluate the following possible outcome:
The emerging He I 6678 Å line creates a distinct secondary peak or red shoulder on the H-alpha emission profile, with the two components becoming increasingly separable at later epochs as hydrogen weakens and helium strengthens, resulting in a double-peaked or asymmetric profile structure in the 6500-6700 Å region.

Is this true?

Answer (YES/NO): YES